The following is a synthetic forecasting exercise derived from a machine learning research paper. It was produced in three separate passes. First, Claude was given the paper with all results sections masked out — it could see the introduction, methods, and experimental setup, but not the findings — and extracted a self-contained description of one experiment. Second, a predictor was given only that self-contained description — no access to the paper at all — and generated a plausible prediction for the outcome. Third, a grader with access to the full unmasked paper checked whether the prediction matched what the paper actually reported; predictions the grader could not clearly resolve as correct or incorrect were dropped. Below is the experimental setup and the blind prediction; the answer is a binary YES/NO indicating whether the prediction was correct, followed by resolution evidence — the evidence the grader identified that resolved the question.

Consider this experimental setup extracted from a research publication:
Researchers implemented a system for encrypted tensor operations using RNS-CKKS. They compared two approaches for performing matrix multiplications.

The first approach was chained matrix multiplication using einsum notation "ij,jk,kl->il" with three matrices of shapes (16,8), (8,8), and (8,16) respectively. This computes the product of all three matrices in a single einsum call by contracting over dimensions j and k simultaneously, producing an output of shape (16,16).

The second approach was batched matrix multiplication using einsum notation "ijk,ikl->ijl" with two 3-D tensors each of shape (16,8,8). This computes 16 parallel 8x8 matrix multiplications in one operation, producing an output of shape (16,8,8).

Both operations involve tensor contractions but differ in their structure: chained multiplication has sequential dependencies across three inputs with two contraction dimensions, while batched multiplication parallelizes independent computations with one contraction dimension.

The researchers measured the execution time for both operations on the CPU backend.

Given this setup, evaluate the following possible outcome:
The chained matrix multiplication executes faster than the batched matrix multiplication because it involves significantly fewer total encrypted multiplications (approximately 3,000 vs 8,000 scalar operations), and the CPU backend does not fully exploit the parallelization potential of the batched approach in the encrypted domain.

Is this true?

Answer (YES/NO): NO